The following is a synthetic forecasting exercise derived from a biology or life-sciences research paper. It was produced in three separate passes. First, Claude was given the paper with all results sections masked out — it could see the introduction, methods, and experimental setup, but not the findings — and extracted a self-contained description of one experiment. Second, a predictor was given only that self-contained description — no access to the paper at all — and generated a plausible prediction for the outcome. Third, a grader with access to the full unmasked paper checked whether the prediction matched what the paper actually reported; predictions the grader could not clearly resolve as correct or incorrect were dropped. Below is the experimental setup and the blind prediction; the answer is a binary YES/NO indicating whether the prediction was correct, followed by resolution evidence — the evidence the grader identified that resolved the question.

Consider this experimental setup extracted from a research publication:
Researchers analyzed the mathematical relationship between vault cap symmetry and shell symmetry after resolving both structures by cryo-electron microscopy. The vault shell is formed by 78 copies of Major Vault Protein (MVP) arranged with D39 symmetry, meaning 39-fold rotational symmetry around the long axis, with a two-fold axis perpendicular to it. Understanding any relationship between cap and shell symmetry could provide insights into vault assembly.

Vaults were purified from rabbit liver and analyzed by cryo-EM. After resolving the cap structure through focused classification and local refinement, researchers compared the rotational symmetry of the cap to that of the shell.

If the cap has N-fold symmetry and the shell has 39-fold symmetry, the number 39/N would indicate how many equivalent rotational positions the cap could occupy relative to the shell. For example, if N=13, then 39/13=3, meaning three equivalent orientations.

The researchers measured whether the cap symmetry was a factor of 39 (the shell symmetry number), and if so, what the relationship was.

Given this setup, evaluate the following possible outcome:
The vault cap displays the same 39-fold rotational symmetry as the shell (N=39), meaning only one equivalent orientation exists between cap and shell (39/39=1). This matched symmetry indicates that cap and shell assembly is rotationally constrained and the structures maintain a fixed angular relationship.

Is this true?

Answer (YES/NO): NO